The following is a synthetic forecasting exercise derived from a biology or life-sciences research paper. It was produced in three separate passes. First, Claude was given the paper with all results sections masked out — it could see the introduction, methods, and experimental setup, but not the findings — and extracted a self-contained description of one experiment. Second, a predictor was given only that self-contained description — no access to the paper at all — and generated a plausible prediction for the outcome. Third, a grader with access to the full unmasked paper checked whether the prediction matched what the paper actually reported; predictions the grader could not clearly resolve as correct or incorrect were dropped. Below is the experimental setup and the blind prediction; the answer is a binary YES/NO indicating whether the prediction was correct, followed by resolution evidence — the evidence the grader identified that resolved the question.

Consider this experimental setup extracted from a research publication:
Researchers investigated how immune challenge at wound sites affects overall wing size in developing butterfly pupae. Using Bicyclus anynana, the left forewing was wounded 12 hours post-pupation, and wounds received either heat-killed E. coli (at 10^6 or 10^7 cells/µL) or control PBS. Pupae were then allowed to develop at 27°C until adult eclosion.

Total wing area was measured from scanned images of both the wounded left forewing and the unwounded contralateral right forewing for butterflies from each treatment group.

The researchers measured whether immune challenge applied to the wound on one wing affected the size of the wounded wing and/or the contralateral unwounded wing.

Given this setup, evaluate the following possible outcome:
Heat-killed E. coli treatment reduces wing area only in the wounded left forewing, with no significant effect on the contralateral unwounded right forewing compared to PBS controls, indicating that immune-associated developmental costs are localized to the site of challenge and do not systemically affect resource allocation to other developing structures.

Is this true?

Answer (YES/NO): NO